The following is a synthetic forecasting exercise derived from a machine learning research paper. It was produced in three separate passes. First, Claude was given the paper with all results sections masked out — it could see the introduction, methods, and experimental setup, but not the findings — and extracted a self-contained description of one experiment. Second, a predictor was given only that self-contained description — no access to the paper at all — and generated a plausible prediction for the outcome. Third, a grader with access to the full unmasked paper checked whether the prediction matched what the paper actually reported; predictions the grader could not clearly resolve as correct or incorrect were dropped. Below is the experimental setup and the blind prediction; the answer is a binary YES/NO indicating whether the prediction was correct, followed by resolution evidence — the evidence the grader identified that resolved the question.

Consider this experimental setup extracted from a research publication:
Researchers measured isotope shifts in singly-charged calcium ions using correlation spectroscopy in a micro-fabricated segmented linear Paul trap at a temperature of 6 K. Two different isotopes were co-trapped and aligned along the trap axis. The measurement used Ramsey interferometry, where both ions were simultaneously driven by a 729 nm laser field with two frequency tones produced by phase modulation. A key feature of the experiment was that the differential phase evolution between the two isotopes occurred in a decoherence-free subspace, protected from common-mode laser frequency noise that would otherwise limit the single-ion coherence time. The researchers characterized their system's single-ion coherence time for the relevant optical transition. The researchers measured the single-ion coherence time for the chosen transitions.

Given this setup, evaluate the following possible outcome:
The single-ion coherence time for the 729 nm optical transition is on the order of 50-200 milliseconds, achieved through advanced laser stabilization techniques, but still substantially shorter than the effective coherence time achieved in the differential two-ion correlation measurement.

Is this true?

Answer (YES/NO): YES